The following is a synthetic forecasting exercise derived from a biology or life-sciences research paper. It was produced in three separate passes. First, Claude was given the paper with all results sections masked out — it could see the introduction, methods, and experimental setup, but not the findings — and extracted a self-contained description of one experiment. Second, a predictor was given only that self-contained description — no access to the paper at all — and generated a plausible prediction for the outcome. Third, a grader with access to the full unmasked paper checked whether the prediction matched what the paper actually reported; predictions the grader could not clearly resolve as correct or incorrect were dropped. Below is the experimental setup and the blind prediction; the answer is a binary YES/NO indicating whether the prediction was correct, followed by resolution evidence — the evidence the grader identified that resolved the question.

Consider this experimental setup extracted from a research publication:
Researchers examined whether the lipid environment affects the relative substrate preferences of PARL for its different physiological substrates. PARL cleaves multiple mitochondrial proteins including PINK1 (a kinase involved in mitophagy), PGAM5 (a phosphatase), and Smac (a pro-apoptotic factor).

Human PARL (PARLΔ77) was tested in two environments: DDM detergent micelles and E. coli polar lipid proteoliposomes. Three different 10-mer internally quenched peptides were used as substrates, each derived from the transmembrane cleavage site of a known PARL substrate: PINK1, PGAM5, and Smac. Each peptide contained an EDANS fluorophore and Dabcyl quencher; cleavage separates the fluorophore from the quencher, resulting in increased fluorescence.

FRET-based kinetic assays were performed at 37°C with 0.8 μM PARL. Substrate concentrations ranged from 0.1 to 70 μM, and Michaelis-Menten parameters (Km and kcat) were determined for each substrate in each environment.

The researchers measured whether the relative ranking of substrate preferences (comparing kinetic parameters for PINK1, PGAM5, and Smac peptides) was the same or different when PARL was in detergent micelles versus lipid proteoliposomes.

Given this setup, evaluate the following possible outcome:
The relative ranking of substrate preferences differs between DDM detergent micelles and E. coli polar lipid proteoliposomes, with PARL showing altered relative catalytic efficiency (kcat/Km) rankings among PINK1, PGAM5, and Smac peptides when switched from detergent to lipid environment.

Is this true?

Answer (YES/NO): NO